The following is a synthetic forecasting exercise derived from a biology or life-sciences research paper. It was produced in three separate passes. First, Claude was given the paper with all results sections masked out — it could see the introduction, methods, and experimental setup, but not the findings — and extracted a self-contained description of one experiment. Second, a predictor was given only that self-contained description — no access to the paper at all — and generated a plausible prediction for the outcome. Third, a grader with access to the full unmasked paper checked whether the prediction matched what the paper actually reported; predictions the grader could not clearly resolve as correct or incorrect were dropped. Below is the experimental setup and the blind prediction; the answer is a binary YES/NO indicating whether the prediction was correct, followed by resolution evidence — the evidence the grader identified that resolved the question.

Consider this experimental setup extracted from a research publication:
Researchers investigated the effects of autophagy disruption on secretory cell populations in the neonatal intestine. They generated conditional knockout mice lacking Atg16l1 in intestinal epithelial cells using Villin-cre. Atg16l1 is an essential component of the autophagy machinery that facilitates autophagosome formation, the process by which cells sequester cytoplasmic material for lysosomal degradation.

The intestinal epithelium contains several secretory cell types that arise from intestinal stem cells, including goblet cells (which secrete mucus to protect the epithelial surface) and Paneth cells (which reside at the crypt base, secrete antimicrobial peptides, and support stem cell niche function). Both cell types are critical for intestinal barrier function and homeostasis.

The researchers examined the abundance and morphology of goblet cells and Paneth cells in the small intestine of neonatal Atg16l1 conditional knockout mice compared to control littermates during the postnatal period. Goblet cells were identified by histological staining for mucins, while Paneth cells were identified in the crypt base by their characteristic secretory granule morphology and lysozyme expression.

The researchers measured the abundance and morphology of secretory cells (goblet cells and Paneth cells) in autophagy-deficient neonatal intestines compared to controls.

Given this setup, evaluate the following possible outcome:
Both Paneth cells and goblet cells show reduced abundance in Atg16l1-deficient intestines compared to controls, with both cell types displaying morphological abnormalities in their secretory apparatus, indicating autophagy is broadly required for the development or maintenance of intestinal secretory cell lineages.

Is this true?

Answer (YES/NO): NO